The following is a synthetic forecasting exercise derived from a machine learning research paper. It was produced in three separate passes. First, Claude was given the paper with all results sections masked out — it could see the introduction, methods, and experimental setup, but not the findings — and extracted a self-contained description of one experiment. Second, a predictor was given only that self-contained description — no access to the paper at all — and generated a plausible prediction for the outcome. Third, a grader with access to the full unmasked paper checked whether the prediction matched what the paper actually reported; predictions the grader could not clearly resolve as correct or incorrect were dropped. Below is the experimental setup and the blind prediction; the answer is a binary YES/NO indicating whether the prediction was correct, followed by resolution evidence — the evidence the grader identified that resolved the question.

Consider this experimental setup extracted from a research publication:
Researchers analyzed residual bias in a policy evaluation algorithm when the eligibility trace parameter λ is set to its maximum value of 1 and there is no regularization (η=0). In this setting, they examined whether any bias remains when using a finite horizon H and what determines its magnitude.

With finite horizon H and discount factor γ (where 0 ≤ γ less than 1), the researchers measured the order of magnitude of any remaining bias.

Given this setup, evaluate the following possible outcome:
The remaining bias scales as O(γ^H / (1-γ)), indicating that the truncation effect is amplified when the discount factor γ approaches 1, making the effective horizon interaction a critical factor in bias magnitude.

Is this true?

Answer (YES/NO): NO